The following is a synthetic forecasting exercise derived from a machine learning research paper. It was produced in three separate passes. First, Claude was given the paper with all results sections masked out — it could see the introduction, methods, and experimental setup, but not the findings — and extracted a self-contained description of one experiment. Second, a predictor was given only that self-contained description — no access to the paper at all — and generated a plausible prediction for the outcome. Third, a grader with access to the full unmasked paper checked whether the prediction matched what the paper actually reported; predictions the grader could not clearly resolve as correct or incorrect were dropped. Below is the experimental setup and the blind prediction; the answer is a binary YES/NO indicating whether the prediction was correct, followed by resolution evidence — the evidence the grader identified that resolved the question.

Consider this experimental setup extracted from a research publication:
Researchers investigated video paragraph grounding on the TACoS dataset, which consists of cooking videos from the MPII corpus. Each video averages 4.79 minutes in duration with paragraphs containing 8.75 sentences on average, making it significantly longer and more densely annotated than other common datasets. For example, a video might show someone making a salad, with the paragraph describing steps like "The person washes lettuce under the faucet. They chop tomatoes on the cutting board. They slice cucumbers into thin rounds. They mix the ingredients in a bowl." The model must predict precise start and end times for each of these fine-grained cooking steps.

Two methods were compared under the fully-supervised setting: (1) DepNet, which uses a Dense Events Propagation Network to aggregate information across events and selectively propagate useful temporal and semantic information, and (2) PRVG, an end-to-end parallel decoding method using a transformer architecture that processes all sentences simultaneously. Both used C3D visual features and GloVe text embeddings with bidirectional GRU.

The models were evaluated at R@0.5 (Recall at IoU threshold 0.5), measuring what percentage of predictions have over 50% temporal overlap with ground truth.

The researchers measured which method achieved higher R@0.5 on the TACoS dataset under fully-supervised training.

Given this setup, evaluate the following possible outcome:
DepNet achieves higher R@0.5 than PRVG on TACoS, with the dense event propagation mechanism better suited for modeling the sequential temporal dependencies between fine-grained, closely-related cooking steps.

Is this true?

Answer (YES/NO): NO